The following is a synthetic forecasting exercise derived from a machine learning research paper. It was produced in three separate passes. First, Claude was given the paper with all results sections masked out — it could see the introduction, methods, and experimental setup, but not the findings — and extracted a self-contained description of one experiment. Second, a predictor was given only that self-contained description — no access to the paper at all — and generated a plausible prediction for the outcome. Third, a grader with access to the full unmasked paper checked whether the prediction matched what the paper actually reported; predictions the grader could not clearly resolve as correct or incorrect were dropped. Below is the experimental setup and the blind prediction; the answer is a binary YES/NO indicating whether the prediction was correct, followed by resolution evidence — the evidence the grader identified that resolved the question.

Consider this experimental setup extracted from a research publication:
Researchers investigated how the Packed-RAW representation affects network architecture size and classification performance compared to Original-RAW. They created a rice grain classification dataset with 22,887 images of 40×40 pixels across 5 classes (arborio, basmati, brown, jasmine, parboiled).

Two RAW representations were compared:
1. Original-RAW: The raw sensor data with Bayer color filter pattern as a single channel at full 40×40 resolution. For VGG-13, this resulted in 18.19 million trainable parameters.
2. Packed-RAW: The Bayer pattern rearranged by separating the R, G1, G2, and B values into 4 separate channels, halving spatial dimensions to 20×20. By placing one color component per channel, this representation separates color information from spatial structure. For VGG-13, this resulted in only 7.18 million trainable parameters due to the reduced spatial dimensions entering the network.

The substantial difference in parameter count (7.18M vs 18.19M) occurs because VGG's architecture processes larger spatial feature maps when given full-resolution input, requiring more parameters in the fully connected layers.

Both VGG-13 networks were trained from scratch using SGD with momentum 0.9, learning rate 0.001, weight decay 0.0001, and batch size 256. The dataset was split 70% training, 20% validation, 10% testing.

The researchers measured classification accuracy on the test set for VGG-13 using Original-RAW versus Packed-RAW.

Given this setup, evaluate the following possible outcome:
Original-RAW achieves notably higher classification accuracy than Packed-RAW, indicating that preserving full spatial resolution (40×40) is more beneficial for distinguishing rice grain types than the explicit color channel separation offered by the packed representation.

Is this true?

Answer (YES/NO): NO